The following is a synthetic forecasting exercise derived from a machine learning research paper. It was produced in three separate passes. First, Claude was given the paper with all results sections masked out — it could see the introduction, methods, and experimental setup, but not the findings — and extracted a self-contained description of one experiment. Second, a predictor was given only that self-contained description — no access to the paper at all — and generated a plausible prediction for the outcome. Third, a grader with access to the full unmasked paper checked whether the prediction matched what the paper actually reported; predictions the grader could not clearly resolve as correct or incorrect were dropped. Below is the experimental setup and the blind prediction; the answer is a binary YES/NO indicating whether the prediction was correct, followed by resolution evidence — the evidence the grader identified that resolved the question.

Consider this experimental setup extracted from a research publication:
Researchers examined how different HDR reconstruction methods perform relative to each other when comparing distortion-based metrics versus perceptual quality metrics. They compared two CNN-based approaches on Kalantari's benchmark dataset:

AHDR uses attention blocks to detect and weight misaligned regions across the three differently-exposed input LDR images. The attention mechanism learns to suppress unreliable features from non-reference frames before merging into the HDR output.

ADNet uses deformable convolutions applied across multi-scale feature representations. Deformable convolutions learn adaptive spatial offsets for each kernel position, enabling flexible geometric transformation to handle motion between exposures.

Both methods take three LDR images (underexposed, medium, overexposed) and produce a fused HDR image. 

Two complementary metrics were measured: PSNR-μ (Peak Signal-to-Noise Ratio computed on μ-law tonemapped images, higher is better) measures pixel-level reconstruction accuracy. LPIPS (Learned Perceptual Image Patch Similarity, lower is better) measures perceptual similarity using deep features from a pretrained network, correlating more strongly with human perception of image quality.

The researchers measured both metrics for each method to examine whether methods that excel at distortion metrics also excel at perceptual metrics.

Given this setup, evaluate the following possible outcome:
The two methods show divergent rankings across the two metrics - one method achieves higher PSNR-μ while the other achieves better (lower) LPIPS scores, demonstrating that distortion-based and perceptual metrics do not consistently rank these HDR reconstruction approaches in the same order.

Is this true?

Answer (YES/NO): YES